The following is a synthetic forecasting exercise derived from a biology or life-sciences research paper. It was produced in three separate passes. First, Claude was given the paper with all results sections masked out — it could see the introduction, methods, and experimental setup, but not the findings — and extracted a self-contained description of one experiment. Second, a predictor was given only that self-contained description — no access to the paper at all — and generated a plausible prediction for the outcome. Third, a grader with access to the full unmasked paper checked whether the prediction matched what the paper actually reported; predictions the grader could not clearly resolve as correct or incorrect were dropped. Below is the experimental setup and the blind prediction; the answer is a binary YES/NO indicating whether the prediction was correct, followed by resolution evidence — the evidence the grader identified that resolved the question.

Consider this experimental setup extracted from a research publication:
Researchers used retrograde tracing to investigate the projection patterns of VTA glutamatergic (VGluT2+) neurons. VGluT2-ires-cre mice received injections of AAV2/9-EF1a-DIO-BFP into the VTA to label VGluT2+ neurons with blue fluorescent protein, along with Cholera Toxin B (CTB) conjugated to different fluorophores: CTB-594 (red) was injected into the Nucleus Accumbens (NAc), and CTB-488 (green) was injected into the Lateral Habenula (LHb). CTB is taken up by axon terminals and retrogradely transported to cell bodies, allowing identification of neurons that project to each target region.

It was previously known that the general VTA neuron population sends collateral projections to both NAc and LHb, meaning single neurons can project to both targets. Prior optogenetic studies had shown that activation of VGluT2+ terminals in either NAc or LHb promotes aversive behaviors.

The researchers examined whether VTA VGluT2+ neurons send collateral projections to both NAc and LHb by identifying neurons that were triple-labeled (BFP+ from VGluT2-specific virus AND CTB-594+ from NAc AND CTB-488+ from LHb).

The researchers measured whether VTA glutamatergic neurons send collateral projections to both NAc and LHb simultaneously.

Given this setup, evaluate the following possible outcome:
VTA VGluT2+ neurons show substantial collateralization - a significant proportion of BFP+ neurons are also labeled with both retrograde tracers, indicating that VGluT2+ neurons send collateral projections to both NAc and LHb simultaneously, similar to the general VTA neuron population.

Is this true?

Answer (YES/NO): NO